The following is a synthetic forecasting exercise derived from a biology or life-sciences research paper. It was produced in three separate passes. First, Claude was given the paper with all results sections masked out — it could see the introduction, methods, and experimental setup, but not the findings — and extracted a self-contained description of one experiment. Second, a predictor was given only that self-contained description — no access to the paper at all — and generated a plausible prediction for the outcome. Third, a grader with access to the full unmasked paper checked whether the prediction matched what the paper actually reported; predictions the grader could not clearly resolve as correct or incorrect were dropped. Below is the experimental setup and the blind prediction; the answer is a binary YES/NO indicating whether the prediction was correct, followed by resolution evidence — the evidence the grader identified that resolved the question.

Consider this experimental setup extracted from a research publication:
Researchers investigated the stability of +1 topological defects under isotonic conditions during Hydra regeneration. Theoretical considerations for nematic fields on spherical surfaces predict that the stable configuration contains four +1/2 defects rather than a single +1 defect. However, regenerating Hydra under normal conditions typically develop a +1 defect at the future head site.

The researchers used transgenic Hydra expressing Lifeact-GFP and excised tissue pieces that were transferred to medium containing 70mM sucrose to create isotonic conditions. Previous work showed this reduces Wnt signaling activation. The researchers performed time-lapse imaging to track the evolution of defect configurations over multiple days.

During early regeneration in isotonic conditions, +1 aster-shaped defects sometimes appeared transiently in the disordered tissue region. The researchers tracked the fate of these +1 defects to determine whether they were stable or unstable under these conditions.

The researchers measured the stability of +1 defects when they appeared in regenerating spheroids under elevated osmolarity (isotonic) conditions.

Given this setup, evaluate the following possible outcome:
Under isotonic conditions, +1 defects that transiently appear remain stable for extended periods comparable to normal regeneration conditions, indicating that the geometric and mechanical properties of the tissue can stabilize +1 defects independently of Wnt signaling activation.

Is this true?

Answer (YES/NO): NO